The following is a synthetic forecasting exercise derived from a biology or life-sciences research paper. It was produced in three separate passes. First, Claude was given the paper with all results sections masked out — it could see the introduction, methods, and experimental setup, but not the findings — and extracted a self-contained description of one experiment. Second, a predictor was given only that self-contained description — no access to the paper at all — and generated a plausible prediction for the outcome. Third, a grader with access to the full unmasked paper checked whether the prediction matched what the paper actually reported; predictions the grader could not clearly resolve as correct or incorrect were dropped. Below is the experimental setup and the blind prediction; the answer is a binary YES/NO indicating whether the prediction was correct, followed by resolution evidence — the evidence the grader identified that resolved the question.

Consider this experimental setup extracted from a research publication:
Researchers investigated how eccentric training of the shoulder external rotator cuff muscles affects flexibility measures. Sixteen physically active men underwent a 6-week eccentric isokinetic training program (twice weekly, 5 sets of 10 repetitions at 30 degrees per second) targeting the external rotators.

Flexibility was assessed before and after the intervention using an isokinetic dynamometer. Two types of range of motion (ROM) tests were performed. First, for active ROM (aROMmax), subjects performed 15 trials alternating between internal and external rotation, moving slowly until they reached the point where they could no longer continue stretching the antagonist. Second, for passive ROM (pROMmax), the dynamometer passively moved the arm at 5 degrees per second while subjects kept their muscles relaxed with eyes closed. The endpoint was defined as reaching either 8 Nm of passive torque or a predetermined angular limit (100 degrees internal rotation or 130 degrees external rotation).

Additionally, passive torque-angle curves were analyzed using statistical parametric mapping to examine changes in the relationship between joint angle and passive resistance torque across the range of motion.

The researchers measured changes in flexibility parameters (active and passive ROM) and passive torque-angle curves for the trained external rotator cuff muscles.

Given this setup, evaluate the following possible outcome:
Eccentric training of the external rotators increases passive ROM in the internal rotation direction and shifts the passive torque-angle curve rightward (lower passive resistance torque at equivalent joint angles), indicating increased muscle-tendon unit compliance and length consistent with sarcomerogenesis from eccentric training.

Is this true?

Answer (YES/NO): NO